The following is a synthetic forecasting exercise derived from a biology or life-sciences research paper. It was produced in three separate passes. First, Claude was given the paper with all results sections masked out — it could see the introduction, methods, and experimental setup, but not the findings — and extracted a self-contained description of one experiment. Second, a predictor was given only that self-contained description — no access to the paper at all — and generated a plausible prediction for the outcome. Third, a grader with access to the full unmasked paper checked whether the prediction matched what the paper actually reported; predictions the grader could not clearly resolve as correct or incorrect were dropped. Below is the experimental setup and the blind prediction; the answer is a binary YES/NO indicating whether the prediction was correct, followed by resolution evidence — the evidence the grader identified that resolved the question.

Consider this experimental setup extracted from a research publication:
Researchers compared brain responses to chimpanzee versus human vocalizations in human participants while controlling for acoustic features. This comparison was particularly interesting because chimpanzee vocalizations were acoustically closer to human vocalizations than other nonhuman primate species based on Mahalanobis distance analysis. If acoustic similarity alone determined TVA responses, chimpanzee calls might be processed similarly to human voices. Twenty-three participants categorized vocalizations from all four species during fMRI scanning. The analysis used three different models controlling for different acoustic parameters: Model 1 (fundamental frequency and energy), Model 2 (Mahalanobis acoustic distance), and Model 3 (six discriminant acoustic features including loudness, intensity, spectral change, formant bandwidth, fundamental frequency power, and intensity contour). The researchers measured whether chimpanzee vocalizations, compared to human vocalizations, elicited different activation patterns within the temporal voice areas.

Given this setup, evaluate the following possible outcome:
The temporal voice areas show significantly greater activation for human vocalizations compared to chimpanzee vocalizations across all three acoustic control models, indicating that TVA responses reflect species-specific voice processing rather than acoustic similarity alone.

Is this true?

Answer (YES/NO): YES